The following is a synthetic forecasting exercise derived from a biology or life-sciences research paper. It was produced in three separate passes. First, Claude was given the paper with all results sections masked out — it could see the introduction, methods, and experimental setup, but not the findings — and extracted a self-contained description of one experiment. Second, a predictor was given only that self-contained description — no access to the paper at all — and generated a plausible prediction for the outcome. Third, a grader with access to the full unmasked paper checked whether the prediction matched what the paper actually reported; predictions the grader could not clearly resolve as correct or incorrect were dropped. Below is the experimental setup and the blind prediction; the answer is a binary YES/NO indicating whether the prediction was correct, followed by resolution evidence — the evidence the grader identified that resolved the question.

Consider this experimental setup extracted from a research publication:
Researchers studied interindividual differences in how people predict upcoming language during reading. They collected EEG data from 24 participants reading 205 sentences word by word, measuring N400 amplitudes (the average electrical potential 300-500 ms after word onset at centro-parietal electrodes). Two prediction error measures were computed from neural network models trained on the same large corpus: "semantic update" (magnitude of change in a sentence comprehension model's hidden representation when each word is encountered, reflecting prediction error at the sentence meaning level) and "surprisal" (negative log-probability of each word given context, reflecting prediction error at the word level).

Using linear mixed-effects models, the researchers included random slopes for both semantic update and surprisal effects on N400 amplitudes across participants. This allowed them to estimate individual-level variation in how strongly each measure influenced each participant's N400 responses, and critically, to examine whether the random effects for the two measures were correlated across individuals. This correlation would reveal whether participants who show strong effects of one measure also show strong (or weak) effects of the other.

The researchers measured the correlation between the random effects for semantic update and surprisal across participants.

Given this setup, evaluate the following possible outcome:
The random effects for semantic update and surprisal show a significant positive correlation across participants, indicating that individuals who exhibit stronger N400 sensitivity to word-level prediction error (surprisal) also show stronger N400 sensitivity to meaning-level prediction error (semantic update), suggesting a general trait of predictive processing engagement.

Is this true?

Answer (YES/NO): NO